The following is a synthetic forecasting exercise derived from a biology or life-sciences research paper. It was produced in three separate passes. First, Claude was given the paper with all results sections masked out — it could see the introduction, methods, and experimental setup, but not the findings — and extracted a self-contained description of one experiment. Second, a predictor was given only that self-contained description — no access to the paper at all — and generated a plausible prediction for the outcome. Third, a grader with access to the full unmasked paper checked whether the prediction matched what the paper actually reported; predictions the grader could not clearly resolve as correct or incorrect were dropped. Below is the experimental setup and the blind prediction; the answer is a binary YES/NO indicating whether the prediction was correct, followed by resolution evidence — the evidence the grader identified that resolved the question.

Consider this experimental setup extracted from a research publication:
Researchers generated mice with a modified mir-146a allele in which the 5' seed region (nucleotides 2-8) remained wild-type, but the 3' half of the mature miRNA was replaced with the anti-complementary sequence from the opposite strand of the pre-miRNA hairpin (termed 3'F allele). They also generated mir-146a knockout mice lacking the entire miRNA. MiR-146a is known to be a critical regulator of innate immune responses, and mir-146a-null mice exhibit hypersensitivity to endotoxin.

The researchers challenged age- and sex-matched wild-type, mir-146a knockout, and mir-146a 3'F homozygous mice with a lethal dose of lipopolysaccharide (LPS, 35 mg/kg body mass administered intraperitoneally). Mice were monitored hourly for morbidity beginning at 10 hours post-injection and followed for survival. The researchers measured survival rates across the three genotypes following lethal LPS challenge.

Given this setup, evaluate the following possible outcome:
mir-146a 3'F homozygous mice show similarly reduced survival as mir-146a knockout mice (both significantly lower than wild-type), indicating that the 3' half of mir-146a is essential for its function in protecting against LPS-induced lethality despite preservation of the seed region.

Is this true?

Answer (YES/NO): NO